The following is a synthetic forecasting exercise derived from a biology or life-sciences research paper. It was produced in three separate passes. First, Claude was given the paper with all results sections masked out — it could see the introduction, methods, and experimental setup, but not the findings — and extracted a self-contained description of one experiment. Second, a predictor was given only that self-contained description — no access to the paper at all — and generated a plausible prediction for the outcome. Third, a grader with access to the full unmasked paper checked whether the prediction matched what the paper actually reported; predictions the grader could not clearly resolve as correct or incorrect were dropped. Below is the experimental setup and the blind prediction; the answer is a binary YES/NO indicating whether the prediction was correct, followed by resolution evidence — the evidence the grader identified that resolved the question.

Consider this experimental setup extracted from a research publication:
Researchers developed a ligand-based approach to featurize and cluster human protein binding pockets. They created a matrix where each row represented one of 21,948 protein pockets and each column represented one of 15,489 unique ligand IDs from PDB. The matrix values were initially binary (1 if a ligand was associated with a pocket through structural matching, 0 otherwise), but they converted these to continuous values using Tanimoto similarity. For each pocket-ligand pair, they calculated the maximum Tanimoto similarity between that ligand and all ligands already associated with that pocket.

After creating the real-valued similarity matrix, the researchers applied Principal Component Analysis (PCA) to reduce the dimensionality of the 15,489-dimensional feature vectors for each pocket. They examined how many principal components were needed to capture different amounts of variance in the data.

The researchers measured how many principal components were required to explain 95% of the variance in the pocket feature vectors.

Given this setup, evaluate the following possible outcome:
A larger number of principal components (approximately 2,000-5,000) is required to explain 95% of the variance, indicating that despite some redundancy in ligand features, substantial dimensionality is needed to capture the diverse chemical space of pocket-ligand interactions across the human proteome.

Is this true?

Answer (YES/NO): NO